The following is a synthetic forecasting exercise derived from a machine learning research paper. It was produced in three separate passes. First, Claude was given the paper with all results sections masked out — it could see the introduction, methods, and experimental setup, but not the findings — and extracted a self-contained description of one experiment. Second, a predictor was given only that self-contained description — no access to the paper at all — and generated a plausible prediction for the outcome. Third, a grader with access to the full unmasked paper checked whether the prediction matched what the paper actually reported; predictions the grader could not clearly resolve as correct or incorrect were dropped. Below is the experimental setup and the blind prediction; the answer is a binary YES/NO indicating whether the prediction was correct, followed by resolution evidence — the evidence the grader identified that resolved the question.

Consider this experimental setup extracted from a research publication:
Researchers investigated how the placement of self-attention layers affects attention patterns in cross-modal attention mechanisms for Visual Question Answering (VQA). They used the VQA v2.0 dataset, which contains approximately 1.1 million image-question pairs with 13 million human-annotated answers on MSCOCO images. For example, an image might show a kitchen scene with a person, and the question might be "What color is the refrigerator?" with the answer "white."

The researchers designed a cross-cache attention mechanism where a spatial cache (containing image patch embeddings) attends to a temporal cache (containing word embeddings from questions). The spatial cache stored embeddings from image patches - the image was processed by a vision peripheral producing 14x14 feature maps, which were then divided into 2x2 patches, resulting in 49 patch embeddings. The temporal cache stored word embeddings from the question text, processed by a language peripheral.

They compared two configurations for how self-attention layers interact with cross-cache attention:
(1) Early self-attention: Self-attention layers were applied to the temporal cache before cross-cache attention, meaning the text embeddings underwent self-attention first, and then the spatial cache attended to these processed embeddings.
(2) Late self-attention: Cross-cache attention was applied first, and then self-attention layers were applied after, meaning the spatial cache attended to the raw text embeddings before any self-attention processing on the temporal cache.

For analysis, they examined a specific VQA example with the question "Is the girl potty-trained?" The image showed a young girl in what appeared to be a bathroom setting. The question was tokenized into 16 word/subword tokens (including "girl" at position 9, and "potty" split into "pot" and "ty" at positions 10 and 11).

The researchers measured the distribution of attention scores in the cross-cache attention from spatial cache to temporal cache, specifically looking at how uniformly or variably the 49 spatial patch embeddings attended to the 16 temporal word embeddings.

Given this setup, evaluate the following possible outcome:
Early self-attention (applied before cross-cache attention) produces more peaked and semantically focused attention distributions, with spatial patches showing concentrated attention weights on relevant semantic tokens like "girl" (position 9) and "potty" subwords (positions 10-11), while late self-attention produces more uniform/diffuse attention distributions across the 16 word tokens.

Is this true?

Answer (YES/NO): NO